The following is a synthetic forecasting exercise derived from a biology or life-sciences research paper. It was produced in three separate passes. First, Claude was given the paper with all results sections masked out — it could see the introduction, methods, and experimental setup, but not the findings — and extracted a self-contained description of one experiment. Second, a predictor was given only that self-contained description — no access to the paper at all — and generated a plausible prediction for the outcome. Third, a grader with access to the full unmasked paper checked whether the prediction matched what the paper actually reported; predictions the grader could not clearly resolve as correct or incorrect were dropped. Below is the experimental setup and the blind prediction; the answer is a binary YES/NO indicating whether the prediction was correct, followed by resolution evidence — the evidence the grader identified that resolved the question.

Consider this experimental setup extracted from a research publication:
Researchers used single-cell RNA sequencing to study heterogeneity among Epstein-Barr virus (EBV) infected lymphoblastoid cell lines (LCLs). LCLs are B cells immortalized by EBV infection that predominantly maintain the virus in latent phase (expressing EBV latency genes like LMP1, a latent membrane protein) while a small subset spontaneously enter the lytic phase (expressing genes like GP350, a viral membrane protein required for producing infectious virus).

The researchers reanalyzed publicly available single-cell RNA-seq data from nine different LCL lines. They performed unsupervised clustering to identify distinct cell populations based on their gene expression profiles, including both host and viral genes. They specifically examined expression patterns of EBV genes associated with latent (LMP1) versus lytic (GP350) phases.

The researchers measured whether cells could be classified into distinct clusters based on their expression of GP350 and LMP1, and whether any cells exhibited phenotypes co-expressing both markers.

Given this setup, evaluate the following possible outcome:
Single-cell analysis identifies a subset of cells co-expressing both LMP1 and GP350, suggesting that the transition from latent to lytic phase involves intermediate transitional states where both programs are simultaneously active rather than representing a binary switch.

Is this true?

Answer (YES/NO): NO